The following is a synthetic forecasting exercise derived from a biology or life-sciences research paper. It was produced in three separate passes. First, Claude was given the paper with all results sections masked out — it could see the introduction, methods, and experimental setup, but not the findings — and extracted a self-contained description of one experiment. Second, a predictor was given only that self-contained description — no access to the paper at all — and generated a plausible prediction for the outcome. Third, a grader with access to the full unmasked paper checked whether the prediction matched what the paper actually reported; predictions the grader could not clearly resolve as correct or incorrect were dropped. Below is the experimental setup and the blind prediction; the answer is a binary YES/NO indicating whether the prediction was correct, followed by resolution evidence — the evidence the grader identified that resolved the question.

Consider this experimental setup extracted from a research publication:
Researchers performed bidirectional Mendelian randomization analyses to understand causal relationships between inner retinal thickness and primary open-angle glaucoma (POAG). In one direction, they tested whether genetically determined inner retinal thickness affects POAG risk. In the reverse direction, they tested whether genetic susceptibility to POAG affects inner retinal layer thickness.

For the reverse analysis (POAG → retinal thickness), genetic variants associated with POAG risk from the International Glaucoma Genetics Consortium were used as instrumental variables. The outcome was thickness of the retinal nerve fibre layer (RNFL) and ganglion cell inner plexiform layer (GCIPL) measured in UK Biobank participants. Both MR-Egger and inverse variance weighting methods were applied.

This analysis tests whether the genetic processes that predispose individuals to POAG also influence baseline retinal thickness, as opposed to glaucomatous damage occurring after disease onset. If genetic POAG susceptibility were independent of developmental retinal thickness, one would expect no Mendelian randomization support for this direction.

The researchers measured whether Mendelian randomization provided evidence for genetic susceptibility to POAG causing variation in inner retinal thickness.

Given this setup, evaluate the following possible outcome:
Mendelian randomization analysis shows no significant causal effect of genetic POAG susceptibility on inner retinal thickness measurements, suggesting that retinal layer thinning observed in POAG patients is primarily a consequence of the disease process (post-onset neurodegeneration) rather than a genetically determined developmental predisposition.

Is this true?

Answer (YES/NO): YES